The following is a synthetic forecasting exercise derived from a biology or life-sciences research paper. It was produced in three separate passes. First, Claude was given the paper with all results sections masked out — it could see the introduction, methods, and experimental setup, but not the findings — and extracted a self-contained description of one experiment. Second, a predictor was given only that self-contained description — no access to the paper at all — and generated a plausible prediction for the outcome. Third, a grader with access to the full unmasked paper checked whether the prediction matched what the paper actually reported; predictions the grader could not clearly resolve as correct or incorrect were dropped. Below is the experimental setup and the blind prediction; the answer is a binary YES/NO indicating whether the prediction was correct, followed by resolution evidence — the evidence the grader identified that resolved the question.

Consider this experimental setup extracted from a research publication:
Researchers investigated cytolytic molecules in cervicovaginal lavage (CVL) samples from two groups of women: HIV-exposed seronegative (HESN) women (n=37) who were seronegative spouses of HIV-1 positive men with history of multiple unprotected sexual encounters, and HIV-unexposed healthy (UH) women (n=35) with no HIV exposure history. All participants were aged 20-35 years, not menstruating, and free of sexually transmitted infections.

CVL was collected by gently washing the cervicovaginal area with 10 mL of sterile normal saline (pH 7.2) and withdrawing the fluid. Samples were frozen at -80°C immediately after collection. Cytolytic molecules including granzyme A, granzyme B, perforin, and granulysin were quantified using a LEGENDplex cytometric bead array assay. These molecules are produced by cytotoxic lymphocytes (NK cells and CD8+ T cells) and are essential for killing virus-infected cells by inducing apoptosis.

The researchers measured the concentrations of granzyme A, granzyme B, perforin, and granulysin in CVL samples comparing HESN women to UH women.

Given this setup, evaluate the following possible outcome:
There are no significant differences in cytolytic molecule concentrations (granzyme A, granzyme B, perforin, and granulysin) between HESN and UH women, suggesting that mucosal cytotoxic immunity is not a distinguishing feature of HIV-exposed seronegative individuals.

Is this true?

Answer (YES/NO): NO